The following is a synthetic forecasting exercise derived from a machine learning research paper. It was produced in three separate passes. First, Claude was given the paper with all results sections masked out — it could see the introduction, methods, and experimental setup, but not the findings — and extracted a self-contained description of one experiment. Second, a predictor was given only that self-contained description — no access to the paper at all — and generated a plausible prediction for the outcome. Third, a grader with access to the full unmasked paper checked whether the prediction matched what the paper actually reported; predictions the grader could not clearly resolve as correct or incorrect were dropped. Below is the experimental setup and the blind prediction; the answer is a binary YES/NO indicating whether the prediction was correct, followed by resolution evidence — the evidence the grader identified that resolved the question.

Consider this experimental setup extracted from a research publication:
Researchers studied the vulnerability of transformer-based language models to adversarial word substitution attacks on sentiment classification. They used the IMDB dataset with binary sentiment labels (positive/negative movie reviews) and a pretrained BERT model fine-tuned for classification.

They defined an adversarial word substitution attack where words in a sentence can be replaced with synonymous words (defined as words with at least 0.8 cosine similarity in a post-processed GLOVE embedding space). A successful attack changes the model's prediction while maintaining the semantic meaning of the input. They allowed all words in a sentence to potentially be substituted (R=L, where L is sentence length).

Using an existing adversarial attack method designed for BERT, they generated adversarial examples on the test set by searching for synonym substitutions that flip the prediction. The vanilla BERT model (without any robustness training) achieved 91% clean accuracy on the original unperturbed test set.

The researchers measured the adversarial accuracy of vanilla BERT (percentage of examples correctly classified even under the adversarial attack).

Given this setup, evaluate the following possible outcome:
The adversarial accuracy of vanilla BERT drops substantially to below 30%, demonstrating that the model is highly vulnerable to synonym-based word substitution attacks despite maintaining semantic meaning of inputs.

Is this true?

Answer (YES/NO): YES